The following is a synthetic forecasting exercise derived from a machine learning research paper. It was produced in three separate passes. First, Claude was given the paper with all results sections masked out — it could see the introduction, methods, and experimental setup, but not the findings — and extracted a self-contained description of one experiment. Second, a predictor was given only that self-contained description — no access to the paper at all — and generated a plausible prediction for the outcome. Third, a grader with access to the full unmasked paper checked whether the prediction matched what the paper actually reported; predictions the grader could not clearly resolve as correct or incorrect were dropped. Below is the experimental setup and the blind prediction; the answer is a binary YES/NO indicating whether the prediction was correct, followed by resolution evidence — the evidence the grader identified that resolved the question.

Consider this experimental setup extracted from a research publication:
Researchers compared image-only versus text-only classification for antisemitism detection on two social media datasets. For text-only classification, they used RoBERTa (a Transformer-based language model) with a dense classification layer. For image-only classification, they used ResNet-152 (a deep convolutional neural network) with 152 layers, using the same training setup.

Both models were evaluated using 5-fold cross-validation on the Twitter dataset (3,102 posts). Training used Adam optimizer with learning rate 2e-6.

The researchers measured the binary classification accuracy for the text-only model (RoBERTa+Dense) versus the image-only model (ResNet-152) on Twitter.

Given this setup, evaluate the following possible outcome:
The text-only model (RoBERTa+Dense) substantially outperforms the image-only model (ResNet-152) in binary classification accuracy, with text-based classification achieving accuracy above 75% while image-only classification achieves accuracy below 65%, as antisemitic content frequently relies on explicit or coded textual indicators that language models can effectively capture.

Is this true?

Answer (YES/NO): NO